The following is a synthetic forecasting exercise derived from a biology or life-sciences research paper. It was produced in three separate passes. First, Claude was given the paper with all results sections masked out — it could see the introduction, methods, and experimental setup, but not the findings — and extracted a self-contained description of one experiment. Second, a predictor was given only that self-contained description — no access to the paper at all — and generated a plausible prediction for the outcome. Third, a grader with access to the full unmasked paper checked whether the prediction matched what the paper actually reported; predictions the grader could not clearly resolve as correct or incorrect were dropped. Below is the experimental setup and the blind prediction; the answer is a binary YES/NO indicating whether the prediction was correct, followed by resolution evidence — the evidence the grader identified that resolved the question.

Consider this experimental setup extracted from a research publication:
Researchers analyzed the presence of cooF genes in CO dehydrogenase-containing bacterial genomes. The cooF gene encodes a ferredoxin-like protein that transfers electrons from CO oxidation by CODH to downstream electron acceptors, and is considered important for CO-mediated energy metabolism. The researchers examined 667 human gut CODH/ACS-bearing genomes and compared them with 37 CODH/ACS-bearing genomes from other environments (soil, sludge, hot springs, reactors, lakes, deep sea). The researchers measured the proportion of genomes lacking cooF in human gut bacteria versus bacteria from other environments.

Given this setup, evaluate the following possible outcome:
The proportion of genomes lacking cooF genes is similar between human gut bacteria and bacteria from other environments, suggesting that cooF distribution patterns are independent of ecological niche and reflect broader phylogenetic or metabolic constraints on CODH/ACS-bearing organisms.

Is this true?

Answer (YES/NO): NO